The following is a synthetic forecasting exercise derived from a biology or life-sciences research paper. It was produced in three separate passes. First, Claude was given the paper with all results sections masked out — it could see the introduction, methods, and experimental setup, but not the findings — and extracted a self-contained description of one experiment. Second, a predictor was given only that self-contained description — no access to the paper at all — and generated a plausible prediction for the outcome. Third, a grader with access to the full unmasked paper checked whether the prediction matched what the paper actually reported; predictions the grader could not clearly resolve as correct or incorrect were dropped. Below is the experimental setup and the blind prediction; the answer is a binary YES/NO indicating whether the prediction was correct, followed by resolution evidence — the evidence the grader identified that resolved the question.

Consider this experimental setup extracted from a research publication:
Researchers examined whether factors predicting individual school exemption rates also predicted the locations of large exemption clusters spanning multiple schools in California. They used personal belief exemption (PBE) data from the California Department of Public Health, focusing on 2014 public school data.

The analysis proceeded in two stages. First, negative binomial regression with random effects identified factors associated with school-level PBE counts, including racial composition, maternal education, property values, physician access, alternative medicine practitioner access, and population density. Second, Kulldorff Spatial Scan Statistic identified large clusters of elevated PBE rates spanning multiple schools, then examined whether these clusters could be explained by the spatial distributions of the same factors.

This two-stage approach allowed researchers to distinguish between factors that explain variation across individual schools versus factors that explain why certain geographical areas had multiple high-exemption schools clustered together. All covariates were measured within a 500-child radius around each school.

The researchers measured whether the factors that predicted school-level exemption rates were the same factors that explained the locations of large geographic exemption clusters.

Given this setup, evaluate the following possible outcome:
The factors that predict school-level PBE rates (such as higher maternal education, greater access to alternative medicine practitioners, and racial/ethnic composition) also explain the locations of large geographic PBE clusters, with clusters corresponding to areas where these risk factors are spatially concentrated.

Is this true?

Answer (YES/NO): NO